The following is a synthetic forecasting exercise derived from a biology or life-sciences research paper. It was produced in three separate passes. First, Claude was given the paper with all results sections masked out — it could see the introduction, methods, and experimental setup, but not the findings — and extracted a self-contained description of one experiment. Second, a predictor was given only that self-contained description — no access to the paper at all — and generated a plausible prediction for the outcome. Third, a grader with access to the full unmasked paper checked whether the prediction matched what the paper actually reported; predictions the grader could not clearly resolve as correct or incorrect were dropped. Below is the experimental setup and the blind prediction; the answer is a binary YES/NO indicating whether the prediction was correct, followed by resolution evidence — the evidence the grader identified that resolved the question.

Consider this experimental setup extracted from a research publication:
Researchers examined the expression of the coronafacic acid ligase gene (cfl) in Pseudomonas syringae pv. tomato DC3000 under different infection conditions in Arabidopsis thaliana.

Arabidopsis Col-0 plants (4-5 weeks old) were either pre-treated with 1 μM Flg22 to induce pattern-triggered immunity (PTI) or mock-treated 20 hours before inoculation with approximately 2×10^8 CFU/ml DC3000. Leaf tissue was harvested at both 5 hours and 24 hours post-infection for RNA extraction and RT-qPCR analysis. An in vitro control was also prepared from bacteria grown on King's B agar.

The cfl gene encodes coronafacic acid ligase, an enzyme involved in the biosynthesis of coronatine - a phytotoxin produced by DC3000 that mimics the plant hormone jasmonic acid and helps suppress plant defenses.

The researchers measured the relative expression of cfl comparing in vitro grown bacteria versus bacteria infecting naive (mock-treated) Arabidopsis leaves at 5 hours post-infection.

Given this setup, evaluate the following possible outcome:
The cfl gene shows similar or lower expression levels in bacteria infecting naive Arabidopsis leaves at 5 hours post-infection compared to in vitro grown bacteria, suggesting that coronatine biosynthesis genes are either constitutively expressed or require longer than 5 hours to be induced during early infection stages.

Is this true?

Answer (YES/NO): NO